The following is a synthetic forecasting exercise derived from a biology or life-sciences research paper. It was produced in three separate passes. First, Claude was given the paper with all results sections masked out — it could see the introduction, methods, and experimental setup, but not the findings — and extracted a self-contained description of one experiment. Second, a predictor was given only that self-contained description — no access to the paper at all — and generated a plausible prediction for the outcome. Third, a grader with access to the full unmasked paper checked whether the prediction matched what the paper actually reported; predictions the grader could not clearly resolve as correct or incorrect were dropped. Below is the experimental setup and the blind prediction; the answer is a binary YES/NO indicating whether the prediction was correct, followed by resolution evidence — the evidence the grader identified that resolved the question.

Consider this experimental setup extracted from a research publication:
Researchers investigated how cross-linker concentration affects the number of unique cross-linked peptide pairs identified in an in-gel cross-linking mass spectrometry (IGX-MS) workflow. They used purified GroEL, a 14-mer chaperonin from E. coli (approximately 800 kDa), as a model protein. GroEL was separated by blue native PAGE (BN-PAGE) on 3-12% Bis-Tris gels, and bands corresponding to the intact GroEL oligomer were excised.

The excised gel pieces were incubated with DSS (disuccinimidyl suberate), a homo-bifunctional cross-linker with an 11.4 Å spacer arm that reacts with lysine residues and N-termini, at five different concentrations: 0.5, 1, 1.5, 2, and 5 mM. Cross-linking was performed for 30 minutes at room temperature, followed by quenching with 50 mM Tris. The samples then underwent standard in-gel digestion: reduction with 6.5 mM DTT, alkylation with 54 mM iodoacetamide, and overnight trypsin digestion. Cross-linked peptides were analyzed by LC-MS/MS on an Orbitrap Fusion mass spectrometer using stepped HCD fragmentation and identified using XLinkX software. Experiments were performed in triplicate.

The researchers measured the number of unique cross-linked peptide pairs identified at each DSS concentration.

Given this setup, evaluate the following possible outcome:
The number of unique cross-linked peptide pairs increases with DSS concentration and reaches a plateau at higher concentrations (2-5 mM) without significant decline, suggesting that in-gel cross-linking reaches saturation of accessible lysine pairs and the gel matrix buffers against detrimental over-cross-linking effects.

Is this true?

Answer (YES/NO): NO